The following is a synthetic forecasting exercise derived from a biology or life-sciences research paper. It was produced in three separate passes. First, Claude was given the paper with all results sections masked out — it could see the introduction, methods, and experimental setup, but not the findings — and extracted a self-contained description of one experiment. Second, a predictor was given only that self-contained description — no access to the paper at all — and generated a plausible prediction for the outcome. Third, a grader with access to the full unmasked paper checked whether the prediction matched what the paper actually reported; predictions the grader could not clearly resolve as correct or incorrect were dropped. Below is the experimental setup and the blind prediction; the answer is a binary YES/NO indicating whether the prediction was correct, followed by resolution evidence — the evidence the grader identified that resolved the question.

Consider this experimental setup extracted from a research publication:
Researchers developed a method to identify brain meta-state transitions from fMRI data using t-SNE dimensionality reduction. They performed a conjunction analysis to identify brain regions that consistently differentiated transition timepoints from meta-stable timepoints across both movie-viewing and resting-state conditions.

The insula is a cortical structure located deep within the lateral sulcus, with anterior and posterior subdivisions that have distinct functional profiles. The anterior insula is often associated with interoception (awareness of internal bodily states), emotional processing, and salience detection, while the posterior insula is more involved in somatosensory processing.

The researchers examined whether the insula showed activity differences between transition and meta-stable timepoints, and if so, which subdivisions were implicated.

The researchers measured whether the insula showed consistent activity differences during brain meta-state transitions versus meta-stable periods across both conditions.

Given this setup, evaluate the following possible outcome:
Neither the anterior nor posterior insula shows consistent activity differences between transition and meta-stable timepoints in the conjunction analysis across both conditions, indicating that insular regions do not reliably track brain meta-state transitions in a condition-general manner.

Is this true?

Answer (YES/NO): NO